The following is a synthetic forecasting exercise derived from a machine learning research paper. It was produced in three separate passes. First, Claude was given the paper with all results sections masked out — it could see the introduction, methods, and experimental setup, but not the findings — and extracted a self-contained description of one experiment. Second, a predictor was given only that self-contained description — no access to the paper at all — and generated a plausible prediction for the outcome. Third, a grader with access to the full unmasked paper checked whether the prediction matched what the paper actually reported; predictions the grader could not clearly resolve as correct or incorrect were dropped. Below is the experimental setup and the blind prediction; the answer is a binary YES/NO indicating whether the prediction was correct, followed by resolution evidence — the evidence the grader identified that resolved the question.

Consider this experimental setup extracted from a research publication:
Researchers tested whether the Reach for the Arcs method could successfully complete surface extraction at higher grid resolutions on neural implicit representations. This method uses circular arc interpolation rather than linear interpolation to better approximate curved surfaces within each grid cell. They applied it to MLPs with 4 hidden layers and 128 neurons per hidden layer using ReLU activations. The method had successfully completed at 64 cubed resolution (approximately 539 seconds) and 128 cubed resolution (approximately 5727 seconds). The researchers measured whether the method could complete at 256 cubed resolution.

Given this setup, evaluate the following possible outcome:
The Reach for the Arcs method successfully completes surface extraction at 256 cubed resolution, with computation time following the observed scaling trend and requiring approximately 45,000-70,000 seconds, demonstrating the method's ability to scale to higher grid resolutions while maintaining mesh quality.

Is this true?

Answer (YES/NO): NO